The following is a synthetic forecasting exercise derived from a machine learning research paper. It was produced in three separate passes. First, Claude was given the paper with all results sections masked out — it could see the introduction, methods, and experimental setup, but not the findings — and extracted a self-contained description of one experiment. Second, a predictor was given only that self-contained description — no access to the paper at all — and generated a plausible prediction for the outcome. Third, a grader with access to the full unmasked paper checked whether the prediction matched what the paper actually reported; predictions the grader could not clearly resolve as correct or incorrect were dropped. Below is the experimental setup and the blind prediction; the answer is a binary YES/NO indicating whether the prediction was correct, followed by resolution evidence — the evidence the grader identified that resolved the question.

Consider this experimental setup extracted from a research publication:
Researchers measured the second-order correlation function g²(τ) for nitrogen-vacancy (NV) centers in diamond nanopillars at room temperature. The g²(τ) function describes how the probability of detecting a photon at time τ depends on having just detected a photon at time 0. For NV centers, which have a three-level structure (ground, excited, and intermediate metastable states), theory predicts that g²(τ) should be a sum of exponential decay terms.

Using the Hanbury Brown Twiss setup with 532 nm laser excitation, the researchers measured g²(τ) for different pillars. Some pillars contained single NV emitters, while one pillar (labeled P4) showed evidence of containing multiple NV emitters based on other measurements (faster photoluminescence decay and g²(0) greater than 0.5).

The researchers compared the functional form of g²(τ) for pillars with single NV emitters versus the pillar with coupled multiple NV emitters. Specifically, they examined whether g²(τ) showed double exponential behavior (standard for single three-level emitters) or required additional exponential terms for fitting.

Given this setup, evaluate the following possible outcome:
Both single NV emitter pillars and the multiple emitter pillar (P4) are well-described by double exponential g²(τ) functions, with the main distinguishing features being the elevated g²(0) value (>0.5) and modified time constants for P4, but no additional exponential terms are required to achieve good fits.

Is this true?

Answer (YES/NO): NO